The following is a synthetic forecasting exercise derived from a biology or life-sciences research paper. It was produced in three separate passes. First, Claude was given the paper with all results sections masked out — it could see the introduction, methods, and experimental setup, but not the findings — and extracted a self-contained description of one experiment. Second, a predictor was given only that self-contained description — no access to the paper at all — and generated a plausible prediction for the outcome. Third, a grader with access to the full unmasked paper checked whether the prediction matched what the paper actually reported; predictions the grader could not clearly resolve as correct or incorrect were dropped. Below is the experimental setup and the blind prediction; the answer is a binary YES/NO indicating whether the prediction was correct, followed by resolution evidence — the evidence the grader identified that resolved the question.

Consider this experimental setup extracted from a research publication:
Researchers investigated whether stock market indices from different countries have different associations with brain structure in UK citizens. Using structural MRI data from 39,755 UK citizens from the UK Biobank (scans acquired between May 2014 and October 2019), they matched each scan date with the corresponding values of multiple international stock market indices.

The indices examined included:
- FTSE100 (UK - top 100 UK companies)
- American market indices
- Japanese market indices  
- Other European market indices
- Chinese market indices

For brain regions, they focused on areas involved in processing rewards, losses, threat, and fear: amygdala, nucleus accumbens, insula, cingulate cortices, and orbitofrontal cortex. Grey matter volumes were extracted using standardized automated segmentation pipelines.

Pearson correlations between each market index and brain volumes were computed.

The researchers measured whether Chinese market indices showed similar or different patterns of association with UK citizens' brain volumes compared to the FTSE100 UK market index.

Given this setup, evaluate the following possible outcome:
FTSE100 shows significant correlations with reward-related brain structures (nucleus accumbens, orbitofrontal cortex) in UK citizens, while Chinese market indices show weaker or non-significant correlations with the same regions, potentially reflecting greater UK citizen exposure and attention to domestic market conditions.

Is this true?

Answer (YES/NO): YES